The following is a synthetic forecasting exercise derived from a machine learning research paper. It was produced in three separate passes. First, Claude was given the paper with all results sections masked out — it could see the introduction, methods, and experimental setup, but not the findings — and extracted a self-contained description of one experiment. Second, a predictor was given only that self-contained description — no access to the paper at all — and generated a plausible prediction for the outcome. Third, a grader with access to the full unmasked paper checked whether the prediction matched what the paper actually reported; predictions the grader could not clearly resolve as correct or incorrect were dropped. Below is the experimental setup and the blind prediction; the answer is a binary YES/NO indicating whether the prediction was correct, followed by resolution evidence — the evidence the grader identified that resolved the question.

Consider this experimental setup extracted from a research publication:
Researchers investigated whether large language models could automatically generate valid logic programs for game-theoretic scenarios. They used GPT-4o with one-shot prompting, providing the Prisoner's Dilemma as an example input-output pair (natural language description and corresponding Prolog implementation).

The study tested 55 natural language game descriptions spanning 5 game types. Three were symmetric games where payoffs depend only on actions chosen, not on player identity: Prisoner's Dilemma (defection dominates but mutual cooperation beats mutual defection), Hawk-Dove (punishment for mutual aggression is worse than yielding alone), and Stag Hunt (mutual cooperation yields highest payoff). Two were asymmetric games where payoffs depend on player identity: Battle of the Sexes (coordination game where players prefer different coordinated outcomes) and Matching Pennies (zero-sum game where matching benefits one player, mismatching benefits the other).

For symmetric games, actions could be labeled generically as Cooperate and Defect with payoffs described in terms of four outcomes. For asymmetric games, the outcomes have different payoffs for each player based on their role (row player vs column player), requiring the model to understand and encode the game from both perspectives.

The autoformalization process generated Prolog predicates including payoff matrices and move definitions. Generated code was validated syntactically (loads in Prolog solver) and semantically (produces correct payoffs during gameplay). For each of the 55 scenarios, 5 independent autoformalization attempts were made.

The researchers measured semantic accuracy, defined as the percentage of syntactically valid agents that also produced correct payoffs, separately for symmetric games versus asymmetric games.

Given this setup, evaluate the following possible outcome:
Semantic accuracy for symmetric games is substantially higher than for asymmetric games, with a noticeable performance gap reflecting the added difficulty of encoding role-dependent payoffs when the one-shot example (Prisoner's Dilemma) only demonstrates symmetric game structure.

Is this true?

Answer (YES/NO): NO